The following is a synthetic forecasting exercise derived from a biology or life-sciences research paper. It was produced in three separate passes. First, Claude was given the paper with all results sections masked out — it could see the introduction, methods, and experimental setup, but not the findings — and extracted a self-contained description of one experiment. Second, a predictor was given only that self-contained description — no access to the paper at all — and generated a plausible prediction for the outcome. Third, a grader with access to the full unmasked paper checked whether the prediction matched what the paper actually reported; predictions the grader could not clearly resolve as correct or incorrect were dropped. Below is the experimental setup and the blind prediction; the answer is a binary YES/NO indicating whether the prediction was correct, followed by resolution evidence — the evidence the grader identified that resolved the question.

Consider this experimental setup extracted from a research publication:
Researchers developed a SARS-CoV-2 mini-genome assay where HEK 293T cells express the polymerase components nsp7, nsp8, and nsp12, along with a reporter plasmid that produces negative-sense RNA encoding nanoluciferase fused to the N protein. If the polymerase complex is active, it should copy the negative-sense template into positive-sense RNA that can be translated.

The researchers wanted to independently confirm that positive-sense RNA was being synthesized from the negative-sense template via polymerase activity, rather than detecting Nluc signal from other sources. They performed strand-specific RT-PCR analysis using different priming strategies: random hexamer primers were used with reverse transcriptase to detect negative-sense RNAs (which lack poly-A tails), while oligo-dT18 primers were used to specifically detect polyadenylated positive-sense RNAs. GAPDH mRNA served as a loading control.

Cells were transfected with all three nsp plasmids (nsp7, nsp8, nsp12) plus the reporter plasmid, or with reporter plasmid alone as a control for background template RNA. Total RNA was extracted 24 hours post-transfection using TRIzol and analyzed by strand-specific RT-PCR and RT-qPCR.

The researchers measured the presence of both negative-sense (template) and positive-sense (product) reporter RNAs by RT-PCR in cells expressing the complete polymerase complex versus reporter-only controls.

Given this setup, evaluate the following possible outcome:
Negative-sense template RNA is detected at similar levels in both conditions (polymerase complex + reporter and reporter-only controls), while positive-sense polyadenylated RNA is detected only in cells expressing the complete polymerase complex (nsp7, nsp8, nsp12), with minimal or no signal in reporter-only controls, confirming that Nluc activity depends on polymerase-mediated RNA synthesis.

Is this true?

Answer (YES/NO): NO